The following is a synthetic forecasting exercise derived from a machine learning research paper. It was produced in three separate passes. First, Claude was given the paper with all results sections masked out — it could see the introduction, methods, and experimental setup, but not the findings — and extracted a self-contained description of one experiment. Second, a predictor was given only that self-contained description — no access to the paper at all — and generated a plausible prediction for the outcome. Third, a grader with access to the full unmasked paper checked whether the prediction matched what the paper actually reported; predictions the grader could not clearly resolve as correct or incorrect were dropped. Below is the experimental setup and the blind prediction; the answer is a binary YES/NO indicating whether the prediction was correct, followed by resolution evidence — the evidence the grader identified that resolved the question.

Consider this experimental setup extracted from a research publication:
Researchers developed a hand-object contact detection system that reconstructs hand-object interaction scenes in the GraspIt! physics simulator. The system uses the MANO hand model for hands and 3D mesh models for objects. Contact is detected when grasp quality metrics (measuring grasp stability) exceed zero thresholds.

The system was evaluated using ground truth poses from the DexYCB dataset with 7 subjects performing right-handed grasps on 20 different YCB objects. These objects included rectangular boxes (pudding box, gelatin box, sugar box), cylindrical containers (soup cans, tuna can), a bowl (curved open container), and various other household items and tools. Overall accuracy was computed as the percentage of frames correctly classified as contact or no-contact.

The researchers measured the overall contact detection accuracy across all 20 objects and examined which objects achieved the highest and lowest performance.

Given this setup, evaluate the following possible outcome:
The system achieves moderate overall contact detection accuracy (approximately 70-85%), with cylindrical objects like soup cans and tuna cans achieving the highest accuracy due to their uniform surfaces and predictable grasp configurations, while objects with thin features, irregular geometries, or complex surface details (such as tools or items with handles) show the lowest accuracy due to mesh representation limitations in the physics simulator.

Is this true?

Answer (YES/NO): NO